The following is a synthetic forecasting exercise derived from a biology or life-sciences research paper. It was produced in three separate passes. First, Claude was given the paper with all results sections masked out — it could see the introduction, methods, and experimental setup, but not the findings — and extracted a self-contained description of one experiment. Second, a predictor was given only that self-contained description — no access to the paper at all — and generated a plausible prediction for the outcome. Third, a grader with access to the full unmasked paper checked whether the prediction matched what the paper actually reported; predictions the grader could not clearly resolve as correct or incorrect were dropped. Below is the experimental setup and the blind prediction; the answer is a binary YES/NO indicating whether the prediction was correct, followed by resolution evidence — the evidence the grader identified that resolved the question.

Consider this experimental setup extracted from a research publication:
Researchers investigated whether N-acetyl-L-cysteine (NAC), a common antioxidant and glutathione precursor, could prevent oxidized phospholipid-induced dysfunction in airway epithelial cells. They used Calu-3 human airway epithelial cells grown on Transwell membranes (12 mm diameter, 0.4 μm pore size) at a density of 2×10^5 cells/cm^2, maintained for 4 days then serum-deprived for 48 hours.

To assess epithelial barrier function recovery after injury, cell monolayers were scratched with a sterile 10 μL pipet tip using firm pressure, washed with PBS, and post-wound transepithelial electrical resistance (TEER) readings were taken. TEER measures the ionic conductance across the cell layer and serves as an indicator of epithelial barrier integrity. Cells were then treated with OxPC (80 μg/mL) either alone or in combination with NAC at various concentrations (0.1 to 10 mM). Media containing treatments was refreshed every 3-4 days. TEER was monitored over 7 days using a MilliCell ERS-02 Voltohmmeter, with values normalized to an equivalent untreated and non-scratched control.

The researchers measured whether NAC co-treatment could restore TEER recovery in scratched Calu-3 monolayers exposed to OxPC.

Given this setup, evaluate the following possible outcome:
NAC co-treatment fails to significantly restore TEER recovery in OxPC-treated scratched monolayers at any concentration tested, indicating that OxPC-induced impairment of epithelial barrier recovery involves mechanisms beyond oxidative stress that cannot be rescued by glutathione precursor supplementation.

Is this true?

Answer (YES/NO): NO